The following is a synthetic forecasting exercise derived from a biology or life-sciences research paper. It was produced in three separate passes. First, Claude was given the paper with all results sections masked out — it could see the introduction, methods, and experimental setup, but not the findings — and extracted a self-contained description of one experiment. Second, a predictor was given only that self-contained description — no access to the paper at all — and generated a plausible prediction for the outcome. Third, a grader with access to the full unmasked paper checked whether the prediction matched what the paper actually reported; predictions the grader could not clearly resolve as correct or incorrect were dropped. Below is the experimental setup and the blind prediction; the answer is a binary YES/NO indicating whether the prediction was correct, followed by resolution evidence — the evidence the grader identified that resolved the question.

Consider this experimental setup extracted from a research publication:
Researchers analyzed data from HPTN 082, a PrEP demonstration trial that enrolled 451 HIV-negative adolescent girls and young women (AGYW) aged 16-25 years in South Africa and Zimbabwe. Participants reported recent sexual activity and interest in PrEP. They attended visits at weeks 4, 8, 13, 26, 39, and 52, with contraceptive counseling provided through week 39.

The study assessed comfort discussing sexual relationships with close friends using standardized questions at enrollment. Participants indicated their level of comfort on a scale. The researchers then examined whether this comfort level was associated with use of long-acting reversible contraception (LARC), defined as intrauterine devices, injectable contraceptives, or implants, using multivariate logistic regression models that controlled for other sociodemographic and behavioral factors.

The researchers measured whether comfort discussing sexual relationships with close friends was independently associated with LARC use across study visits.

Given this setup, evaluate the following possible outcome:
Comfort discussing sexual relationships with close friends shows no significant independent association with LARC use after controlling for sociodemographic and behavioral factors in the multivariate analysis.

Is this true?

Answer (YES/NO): NO